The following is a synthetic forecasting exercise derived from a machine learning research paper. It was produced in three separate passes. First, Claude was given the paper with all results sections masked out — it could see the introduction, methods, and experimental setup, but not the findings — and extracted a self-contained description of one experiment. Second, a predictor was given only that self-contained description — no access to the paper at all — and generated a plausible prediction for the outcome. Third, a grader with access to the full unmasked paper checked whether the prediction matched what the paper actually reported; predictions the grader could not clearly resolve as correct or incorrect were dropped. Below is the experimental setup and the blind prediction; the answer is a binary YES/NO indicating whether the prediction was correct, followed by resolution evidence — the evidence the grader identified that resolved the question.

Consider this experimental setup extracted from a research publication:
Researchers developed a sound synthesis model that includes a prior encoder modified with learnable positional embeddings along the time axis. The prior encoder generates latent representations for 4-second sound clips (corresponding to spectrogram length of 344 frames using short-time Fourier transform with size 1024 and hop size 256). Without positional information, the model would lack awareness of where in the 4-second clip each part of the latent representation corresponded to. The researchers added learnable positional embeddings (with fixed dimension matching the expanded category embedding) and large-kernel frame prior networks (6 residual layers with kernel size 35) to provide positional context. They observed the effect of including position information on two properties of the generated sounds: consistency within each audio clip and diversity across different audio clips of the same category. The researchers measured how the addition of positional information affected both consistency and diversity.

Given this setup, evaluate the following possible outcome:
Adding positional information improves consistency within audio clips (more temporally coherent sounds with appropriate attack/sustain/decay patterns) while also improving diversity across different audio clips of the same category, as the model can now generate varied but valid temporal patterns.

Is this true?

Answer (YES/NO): NO